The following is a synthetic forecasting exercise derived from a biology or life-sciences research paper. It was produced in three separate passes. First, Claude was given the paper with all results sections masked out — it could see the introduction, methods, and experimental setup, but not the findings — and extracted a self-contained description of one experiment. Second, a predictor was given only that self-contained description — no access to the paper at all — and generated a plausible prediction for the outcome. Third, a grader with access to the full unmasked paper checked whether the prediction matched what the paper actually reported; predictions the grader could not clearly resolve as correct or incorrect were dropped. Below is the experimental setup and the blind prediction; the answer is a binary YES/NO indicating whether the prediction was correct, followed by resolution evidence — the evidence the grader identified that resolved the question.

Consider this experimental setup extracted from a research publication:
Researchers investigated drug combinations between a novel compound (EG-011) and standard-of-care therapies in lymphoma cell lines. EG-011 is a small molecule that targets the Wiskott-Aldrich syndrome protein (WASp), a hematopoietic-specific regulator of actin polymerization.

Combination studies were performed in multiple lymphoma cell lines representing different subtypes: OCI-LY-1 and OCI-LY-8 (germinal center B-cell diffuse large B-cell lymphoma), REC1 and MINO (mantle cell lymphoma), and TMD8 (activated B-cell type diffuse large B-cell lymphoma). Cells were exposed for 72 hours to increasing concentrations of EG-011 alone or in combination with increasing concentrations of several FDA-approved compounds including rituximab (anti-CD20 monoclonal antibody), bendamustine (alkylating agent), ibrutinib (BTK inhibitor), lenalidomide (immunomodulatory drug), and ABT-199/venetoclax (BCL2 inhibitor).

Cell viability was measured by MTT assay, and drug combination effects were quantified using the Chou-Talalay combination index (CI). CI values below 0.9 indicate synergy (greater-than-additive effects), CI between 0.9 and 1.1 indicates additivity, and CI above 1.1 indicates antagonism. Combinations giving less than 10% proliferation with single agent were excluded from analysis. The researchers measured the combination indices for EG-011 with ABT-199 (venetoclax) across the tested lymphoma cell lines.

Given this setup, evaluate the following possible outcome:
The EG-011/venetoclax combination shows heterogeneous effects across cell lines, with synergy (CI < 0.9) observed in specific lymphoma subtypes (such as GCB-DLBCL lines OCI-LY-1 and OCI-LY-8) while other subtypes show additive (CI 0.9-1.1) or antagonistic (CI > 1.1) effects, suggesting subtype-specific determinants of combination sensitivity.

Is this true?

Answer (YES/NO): NO